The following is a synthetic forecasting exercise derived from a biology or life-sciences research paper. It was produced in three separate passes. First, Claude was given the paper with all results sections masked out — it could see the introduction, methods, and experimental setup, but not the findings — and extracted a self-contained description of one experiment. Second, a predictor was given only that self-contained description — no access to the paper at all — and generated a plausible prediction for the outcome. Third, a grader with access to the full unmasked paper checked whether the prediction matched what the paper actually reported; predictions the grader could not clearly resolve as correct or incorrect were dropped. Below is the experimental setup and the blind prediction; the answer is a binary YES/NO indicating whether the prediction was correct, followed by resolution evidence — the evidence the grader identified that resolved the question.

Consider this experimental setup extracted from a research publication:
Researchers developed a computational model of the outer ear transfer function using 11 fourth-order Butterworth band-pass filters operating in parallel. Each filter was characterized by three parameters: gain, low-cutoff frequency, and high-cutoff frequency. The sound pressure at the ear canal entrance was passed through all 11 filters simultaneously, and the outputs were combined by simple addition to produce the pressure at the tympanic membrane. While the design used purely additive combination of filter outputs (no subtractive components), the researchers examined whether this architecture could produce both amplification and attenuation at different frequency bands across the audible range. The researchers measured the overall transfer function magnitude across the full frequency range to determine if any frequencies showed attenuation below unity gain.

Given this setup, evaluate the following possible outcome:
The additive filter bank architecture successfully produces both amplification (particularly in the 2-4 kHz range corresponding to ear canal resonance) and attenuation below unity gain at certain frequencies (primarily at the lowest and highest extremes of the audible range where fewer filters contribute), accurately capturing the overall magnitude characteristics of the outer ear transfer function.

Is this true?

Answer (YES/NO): NO